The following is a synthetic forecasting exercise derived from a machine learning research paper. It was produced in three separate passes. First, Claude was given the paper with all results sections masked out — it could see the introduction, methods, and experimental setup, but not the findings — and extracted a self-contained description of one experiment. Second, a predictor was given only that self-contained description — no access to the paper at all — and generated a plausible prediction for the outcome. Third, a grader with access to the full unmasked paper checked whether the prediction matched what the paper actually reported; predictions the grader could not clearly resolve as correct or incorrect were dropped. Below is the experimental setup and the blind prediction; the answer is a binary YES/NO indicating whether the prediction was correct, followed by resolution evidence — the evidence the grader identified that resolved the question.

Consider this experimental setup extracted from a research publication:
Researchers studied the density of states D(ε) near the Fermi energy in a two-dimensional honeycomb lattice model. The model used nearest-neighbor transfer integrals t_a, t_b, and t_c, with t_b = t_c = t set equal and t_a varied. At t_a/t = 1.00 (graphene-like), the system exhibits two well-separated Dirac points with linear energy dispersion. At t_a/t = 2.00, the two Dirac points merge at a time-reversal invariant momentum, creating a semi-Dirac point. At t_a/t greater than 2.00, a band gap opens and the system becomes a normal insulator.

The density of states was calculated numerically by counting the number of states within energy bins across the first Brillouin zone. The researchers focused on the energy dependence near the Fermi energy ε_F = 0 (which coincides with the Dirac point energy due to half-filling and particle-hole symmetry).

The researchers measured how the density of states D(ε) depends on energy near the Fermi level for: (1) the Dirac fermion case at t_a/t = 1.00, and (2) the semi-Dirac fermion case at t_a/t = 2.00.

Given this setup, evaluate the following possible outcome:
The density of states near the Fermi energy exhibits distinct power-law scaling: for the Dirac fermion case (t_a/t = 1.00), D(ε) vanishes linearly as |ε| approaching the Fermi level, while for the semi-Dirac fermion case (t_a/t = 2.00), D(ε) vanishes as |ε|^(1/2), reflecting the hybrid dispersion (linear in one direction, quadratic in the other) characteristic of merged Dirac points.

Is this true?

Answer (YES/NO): YES